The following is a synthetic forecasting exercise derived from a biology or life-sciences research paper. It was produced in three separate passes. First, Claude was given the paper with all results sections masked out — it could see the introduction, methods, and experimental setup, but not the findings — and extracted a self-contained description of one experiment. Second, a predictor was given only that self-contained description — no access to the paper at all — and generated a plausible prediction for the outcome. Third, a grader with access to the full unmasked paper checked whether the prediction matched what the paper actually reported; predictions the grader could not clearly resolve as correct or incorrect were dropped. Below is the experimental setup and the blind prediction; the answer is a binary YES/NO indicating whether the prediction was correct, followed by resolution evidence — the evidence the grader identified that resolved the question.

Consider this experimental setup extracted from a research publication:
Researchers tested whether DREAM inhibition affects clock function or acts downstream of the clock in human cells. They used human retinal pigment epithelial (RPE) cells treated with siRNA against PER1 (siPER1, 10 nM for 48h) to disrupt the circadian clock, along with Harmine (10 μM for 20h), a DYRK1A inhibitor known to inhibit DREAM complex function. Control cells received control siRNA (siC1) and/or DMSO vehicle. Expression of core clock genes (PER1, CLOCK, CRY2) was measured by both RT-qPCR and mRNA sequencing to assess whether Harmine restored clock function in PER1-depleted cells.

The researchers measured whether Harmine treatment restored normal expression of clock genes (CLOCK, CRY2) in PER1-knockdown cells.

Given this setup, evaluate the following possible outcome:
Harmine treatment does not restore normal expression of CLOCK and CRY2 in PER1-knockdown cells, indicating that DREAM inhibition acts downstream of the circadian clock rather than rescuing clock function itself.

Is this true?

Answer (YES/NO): YES